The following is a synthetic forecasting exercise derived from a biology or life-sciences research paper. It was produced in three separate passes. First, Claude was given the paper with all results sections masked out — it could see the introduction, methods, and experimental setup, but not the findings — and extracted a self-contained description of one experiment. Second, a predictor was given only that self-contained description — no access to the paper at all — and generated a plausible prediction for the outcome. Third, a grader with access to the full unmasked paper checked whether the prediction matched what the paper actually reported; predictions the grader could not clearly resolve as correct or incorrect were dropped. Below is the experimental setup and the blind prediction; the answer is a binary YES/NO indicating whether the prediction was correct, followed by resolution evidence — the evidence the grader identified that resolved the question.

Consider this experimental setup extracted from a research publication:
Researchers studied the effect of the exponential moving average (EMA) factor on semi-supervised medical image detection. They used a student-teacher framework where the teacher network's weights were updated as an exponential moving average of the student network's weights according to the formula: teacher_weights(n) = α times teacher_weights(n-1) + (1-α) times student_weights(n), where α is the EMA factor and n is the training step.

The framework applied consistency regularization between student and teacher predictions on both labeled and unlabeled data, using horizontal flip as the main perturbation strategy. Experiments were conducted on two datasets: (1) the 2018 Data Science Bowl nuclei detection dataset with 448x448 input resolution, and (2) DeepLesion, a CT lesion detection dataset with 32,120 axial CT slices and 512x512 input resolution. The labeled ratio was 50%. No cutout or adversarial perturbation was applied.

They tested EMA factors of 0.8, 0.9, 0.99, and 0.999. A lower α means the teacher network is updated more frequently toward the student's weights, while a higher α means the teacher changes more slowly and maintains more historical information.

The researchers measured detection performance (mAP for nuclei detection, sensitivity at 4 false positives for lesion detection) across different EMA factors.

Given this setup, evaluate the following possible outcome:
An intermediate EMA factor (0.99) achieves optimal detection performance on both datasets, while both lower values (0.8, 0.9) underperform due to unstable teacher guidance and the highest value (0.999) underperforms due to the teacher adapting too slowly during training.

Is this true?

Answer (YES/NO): YES